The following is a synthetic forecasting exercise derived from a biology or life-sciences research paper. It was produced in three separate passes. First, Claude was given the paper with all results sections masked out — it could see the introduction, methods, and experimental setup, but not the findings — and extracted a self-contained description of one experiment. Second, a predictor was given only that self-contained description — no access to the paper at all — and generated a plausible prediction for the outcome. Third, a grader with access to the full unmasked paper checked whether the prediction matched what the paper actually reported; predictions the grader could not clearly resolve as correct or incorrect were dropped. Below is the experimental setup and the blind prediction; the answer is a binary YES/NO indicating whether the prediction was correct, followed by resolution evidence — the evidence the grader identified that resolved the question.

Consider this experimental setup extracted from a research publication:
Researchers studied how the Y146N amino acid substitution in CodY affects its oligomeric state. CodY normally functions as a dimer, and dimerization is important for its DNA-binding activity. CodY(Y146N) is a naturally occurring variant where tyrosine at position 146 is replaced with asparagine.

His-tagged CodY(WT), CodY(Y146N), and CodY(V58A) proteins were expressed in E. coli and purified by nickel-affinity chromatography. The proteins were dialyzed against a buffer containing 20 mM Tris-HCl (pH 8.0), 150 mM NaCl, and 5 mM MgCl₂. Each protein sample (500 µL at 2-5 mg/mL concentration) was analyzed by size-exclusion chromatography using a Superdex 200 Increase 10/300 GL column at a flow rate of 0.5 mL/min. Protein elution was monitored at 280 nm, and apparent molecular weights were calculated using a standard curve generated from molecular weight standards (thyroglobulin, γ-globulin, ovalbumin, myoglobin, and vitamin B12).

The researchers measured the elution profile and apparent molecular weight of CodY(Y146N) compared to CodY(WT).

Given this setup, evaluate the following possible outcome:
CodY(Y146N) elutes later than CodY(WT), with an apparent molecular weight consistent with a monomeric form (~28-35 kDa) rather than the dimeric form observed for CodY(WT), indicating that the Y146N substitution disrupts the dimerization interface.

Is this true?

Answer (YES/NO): YES